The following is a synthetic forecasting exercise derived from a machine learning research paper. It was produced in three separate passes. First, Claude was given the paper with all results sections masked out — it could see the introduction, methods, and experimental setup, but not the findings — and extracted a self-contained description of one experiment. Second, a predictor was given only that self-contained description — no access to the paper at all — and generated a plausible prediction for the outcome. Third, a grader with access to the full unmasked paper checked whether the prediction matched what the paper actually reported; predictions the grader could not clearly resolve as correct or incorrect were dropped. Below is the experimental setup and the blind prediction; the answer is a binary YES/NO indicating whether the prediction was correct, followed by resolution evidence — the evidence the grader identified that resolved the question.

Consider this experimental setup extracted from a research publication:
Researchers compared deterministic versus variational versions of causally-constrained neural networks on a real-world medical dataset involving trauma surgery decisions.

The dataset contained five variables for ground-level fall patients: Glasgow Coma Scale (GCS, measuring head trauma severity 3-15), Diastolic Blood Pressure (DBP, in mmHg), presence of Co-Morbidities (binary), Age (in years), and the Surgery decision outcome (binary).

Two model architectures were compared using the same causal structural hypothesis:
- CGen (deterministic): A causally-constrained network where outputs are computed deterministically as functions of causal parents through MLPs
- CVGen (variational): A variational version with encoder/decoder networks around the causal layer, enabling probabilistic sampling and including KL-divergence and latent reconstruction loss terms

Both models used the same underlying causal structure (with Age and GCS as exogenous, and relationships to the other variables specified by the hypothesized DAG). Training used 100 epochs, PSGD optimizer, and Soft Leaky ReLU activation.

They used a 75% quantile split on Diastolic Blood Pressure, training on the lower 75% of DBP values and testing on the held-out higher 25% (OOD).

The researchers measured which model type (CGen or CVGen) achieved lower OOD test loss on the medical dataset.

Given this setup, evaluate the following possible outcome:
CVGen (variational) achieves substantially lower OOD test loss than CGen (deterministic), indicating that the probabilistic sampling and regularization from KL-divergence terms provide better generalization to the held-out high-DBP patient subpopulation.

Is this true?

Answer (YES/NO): NO